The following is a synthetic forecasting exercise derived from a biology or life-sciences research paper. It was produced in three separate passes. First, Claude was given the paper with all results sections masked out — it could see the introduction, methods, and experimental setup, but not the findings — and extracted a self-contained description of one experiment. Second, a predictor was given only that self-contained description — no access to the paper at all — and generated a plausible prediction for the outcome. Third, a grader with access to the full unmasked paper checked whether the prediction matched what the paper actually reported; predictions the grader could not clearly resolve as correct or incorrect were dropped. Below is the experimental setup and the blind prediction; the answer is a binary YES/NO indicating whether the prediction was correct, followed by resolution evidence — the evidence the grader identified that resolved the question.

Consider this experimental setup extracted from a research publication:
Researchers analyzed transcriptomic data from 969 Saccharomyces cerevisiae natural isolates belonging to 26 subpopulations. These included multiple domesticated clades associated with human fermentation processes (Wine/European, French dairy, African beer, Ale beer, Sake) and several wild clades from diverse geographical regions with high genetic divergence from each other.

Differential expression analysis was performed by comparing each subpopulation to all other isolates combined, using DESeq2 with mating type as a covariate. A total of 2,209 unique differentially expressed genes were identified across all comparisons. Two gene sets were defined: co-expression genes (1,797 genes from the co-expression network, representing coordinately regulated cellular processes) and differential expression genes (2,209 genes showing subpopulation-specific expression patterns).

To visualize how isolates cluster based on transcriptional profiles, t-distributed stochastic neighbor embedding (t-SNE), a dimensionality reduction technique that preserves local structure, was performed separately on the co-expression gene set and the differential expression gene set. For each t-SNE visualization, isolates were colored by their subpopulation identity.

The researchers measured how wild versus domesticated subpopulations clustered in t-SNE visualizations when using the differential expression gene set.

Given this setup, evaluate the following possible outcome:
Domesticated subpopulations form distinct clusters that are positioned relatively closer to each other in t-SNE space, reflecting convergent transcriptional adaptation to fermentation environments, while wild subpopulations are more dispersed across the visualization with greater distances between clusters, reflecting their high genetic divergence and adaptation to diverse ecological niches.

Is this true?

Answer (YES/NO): NO